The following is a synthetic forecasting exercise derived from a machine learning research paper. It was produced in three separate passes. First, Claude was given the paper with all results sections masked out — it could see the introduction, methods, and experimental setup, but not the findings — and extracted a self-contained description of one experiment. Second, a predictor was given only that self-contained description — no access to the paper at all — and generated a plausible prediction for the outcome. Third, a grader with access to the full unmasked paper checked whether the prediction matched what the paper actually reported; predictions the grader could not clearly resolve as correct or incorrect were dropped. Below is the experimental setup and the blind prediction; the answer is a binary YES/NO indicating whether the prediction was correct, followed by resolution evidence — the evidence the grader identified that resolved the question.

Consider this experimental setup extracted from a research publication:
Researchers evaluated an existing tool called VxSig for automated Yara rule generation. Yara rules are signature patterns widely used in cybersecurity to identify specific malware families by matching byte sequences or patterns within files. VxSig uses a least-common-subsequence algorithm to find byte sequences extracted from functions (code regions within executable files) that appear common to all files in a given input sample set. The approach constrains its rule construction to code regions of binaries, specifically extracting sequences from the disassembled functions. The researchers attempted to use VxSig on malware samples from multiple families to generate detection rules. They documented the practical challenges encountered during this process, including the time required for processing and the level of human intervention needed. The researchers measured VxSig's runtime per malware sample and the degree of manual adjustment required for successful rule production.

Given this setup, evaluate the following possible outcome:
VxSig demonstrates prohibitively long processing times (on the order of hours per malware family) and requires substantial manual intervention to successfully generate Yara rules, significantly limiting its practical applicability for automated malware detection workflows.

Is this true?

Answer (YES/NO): YES